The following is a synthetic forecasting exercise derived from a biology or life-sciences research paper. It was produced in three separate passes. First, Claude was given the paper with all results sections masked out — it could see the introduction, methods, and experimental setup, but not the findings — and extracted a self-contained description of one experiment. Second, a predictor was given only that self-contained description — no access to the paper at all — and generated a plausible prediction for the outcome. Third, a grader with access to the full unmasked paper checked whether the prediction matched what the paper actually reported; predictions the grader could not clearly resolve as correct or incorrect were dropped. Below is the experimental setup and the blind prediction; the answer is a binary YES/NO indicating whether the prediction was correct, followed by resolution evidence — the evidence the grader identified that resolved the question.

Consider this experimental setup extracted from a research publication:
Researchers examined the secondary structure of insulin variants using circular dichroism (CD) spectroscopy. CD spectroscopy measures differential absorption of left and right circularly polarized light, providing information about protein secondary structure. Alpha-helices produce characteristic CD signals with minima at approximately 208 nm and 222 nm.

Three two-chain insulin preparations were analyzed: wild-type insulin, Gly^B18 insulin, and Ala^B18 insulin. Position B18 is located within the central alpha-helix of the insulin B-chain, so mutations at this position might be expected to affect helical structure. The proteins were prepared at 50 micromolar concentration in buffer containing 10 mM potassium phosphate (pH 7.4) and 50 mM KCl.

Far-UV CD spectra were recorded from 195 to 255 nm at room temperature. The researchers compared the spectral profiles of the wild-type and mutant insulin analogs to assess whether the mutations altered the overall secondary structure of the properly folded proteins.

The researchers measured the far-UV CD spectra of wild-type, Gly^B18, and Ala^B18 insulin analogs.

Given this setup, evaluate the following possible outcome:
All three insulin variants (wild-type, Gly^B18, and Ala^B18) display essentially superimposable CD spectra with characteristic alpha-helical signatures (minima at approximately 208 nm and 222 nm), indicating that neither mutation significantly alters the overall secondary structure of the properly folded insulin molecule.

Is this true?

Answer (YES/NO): NO